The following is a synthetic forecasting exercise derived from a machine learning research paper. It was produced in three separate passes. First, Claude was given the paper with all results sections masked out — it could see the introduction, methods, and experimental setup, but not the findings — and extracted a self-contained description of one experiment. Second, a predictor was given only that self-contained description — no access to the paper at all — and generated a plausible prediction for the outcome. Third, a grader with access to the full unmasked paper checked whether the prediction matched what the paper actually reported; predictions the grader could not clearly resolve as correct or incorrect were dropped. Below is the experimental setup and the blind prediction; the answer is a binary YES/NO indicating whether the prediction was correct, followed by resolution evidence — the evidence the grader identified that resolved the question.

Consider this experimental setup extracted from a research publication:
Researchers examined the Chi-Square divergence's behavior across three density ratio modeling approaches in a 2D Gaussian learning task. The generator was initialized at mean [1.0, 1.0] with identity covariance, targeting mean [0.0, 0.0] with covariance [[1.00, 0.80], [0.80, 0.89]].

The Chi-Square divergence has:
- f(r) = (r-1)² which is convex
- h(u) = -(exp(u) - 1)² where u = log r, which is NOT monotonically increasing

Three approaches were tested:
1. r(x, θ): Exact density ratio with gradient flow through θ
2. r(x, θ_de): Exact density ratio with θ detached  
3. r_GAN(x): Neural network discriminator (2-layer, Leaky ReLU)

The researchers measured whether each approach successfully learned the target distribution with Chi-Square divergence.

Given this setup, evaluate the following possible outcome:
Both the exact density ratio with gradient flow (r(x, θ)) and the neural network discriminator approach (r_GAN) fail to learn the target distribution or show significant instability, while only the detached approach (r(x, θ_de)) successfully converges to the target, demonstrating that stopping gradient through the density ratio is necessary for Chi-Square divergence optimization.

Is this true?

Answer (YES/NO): NO